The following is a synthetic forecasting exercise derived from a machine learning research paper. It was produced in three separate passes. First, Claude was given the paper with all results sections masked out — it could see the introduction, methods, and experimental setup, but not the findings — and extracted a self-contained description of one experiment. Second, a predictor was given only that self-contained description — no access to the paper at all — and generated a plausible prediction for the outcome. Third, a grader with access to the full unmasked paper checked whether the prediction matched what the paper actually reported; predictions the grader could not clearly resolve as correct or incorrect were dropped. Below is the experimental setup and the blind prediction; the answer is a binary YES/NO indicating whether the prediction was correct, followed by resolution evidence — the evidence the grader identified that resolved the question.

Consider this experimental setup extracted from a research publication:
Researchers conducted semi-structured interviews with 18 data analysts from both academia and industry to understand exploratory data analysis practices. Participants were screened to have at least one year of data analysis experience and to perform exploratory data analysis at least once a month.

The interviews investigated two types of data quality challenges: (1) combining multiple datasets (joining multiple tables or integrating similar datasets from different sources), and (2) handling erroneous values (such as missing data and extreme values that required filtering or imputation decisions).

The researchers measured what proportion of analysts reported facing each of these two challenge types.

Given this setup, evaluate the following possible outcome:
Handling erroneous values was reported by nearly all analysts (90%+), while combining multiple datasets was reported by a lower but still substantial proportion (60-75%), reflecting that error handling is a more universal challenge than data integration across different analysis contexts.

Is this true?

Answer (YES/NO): NO